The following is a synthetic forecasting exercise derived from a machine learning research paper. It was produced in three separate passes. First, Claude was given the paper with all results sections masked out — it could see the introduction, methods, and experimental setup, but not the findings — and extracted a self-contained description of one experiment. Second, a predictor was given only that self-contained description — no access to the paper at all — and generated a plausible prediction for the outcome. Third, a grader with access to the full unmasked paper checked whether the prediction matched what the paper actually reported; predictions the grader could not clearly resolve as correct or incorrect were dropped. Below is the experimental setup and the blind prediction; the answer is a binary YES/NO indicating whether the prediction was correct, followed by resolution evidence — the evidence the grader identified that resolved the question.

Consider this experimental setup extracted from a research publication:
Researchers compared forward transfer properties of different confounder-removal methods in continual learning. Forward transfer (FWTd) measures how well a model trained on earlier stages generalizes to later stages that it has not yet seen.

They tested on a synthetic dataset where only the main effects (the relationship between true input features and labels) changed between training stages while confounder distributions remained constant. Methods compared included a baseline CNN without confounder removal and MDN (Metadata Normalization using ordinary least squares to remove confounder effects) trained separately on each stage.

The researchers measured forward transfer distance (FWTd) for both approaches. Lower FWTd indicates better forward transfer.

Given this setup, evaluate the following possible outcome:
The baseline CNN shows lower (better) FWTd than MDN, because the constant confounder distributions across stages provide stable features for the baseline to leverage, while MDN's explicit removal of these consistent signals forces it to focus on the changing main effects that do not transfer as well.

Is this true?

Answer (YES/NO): NO